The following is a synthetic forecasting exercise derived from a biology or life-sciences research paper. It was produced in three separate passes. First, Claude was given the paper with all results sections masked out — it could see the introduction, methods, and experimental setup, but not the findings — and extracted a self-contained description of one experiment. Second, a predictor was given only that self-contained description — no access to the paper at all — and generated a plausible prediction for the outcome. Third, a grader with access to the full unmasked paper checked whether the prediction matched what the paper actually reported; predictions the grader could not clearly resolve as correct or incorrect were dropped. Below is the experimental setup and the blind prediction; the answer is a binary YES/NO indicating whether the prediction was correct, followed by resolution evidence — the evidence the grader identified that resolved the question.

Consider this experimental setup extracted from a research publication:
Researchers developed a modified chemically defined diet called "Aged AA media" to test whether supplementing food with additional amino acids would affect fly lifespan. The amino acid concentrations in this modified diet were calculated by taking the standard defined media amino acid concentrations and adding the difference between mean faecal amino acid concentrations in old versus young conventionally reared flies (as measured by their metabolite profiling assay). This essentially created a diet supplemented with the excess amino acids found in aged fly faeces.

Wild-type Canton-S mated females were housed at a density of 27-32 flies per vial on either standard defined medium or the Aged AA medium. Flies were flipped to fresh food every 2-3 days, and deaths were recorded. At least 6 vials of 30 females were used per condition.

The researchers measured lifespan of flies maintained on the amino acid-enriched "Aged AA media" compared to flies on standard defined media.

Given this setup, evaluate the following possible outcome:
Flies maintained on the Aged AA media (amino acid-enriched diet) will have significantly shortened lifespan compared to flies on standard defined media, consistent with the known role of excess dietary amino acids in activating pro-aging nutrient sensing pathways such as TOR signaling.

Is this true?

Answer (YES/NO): YES